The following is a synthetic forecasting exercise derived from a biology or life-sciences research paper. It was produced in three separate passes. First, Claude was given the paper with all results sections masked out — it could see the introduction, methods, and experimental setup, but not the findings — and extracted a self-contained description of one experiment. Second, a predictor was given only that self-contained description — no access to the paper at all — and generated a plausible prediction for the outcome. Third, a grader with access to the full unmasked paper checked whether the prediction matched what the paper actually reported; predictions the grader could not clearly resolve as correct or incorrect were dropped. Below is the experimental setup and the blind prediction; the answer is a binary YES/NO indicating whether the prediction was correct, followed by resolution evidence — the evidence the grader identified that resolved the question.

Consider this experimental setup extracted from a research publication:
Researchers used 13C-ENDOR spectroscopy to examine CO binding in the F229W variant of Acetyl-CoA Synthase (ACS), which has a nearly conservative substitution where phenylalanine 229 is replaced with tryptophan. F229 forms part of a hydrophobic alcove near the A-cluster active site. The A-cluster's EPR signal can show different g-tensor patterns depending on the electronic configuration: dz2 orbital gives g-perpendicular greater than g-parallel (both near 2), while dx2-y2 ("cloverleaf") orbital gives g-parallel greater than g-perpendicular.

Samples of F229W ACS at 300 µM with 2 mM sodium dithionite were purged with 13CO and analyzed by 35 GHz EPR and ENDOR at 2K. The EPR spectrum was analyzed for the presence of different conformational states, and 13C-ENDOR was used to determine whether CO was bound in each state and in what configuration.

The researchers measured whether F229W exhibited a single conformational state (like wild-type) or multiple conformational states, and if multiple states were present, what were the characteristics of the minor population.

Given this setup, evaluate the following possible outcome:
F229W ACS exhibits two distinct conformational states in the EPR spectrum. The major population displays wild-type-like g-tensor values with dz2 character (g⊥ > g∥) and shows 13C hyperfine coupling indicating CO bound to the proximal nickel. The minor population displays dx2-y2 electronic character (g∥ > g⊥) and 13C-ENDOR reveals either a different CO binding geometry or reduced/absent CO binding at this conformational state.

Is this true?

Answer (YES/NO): YES